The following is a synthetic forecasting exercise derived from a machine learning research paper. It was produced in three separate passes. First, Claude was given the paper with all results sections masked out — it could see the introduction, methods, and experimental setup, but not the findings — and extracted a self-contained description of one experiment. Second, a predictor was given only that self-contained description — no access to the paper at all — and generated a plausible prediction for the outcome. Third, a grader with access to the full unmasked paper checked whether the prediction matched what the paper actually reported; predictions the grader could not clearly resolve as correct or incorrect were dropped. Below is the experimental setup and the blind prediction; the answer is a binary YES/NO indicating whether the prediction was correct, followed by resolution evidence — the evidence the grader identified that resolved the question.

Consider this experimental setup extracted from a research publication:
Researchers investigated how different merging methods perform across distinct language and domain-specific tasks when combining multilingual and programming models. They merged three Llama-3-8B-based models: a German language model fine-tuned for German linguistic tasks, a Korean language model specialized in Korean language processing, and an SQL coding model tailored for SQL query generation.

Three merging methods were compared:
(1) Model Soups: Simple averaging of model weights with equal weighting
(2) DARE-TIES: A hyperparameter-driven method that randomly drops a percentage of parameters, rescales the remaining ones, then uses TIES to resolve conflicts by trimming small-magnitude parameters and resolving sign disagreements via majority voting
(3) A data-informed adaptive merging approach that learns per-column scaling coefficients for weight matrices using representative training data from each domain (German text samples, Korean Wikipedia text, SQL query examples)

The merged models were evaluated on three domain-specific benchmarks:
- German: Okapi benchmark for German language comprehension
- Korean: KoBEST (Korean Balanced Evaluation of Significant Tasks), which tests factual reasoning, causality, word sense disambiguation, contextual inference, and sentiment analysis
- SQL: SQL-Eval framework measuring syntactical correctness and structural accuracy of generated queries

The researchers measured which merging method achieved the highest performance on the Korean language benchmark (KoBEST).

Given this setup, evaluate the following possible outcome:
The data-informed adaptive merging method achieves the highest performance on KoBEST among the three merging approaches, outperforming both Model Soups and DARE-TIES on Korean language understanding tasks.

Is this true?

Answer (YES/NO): NO